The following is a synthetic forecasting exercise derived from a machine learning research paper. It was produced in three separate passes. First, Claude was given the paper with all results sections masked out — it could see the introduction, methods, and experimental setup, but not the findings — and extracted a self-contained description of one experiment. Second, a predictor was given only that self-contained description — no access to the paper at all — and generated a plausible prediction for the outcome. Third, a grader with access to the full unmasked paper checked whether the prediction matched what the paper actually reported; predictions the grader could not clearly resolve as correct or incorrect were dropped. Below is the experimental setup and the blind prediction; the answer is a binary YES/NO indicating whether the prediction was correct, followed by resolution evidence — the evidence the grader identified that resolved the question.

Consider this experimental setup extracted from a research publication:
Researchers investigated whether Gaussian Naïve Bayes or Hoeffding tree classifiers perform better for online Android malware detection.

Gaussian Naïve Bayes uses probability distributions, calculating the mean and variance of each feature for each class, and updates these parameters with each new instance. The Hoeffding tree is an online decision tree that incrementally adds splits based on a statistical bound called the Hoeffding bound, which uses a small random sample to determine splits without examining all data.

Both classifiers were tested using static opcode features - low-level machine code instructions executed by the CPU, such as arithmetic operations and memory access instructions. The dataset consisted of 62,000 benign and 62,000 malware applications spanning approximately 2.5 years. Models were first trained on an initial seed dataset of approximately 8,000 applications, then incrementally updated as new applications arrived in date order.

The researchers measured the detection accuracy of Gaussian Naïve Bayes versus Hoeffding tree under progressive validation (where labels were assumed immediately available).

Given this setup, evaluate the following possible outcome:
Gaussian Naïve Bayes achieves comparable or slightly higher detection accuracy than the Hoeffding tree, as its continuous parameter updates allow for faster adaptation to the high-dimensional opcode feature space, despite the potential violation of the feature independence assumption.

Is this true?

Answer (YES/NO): NO